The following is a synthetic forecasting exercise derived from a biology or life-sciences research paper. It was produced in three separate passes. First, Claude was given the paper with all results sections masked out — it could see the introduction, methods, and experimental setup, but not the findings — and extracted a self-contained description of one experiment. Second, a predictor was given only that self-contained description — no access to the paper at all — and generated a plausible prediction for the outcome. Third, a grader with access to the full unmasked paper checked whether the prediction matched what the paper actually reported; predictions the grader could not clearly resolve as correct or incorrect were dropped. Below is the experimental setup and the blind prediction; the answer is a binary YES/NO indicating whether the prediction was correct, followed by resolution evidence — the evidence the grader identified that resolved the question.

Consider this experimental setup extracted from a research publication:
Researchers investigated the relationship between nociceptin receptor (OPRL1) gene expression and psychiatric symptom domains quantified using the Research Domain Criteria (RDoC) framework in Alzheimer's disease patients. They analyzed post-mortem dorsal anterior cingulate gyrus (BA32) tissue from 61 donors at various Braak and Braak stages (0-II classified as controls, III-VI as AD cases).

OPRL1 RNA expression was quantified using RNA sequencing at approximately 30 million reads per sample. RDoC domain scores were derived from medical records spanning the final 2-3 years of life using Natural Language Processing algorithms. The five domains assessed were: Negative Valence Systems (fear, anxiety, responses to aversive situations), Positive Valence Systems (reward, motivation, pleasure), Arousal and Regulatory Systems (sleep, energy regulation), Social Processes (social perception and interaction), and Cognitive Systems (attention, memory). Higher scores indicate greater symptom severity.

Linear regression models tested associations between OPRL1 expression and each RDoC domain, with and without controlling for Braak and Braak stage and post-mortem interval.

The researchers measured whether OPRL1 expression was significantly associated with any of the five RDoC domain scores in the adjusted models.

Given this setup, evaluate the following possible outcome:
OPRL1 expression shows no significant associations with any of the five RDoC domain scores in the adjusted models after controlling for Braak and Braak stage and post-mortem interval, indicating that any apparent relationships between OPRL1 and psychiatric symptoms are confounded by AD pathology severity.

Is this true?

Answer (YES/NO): NO